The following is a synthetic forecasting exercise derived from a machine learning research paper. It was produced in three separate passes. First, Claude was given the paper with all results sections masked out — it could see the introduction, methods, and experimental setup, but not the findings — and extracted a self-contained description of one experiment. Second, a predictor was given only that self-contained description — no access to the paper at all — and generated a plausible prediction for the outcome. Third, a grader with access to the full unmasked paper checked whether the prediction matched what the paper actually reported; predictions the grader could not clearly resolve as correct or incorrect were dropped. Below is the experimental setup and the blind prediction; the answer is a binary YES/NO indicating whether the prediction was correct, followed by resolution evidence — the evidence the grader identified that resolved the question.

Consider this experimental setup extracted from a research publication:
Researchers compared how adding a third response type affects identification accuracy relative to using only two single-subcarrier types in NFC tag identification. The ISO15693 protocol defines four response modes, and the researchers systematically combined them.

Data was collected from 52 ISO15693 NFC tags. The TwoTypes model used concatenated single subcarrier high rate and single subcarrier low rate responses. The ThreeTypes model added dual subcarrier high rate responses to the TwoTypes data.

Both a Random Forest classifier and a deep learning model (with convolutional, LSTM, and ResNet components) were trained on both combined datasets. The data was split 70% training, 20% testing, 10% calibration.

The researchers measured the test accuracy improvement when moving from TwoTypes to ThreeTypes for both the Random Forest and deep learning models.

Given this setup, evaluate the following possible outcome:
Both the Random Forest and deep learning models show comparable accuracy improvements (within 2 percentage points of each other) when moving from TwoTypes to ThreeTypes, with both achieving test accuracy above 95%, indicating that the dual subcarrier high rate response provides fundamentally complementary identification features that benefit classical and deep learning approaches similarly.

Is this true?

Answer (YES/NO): NO